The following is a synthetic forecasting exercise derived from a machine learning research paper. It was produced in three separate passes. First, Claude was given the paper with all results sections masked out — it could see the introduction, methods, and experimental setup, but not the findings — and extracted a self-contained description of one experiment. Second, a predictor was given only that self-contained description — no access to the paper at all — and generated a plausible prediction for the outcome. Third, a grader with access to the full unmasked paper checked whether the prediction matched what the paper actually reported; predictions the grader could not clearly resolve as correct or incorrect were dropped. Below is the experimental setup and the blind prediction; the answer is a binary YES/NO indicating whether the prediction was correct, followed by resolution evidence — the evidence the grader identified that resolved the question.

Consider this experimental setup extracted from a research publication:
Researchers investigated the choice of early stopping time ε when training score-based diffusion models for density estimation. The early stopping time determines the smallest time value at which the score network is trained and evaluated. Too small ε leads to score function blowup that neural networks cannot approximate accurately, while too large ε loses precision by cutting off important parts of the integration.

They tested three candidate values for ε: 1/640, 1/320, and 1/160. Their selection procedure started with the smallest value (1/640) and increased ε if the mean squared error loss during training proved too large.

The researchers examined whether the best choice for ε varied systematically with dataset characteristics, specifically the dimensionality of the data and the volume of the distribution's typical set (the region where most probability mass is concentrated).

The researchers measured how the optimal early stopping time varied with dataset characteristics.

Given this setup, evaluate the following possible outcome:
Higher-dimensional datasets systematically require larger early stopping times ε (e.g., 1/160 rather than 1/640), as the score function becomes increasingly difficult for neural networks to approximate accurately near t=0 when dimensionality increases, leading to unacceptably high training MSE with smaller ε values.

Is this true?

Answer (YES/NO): YES